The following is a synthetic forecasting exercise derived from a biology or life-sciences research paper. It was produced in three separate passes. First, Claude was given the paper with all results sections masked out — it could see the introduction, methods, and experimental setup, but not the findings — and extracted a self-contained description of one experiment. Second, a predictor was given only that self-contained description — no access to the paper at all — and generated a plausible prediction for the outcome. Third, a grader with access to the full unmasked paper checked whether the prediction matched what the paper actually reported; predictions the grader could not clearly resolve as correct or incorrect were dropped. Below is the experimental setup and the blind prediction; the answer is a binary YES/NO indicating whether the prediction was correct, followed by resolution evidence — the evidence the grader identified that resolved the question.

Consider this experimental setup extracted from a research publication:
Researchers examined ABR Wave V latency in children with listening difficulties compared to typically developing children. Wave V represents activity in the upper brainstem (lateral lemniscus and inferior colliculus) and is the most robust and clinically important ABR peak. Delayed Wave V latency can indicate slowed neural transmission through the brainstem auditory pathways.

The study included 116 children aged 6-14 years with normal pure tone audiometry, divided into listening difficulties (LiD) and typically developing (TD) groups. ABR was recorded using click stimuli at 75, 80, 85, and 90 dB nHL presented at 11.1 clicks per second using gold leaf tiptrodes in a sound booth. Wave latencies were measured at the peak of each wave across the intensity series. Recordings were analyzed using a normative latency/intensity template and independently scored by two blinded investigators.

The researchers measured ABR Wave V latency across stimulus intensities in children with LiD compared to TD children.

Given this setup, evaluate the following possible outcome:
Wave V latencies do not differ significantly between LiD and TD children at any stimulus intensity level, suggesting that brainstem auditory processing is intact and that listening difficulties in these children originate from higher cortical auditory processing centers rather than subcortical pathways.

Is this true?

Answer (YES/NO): NO